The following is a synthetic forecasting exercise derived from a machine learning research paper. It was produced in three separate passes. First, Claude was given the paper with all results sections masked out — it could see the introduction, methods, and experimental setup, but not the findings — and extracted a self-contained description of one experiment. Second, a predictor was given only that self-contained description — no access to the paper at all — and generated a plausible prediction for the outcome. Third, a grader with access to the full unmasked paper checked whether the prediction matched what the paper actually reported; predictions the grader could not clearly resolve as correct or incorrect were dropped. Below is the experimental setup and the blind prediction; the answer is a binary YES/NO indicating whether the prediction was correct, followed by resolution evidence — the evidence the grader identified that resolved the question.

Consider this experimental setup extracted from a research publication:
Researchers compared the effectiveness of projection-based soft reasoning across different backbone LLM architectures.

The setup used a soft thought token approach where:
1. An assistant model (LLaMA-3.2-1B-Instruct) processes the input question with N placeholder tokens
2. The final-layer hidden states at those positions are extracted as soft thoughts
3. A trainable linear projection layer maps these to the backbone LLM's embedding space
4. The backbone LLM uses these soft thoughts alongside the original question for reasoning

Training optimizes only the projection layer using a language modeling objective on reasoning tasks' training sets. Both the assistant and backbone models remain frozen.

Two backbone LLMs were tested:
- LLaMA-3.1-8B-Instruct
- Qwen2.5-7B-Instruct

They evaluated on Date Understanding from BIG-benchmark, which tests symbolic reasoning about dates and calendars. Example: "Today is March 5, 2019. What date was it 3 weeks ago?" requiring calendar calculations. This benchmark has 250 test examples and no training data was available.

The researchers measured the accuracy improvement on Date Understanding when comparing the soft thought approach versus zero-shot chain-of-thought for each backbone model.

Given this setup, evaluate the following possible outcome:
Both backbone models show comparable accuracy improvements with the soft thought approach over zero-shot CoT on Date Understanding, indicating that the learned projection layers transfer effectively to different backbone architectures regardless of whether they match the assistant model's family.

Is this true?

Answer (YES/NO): NO